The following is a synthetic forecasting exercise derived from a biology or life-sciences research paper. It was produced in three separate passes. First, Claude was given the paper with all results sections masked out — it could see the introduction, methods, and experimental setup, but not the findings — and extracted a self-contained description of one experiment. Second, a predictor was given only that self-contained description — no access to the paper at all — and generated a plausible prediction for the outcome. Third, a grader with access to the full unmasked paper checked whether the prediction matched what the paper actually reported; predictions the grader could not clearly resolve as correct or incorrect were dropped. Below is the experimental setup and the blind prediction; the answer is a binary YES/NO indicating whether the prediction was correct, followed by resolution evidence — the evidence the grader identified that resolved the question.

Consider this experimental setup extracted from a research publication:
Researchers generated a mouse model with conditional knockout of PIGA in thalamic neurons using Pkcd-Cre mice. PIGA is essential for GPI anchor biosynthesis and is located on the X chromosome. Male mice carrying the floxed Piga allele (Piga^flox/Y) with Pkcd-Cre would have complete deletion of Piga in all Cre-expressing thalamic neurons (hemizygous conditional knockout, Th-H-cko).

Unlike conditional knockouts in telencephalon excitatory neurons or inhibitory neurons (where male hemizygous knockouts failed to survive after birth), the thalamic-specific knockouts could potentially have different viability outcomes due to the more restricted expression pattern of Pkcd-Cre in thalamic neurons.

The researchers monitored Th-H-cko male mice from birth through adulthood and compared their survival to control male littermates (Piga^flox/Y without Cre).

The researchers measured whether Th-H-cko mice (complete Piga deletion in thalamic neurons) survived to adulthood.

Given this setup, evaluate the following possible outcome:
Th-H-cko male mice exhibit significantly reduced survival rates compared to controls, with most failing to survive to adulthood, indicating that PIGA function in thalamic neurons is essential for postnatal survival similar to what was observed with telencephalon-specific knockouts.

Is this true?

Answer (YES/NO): NO